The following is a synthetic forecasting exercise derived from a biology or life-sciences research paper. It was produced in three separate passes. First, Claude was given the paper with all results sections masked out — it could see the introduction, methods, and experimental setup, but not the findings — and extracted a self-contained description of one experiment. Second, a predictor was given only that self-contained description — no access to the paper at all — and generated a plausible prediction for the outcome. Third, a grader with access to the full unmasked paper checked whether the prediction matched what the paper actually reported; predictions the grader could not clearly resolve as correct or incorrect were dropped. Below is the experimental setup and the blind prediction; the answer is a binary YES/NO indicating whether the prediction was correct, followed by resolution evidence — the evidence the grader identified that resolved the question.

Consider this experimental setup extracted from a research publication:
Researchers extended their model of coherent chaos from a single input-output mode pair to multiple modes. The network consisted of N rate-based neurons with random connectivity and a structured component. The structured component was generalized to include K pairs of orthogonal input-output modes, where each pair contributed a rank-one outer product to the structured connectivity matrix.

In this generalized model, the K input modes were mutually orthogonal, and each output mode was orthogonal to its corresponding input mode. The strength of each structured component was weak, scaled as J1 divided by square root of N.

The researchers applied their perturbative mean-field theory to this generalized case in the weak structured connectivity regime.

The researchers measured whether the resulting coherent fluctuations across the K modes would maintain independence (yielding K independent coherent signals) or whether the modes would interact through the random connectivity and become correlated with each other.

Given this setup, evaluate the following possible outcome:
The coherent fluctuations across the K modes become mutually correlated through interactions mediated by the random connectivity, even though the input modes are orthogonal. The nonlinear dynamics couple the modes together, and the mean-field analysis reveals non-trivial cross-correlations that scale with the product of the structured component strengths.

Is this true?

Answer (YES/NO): NO